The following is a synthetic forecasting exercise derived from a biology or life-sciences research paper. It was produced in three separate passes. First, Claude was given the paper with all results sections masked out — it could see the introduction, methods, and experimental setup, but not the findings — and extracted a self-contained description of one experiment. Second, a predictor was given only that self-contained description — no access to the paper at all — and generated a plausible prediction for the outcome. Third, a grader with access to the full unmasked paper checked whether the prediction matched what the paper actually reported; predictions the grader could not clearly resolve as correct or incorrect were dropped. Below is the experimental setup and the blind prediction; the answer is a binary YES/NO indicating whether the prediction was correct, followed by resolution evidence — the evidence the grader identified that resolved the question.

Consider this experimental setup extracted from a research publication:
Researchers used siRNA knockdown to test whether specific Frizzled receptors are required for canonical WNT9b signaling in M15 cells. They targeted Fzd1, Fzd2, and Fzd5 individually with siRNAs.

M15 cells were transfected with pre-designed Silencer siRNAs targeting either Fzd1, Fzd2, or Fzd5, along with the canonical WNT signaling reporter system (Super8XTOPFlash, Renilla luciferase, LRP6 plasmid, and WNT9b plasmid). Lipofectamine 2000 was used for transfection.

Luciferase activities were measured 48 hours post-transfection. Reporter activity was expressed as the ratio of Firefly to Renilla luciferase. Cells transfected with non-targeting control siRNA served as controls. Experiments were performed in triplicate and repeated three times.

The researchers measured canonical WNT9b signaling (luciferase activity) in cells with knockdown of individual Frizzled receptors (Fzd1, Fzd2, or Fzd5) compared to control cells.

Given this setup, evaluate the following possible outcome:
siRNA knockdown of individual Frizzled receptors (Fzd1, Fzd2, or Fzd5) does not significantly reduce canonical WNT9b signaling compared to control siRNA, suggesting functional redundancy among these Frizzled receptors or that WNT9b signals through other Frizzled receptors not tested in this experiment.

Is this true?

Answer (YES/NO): NO